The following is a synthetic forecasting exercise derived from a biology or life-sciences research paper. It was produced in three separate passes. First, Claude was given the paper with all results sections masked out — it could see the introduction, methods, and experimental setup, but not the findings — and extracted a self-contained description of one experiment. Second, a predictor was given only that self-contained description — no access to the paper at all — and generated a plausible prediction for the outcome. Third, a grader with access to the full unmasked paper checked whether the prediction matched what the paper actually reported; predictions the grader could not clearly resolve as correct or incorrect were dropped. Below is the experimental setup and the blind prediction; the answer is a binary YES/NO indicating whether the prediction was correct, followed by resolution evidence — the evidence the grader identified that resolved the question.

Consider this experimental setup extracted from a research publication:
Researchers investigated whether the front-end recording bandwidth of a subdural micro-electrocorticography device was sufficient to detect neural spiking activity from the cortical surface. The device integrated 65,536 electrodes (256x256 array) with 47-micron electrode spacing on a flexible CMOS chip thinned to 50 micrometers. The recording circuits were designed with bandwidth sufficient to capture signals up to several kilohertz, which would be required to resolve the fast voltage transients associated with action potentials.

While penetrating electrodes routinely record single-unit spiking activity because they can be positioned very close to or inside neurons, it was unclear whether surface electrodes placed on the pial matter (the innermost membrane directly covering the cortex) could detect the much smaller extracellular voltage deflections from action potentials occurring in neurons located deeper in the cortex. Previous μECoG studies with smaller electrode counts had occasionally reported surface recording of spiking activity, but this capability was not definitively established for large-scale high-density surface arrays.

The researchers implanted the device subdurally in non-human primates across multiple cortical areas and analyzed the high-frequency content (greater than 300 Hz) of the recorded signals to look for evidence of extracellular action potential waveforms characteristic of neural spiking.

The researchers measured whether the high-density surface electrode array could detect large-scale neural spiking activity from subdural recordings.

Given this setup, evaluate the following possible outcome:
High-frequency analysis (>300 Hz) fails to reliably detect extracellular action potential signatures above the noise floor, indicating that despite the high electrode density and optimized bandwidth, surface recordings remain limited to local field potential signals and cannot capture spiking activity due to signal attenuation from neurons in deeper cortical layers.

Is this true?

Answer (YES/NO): NO